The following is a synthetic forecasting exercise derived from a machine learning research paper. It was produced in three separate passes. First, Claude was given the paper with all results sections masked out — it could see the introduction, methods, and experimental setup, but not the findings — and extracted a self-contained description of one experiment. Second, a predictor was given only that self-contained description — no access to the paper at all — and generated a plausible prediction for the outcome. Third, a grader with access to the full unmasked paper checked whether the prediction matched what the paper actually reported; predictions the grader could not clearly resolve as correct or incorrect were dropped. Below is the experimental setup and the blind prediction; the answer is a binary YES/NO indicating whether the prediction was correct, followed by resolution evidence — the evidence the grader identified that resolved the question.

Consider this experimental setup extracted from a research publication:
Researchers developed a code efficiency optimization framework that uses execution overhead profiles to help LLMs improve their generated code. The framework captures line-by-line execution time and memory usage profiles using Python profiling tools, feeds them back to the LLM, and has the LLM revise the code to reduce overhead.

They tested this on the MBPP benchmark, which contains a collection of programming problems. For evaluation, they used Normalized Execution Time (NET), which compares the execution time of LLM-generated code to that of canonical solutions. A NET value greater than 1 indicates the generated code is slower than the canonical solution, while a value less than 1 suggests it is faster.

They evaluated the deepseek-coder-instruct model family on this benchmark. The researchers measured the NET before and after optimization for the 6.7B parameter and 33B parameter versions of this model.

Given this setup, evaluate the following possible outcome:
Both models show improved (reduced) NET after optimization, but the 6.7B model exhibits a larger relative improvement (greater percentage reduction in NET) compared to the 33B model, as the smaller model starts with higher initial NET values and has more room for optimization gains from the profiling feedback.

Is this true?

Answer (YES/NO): YES